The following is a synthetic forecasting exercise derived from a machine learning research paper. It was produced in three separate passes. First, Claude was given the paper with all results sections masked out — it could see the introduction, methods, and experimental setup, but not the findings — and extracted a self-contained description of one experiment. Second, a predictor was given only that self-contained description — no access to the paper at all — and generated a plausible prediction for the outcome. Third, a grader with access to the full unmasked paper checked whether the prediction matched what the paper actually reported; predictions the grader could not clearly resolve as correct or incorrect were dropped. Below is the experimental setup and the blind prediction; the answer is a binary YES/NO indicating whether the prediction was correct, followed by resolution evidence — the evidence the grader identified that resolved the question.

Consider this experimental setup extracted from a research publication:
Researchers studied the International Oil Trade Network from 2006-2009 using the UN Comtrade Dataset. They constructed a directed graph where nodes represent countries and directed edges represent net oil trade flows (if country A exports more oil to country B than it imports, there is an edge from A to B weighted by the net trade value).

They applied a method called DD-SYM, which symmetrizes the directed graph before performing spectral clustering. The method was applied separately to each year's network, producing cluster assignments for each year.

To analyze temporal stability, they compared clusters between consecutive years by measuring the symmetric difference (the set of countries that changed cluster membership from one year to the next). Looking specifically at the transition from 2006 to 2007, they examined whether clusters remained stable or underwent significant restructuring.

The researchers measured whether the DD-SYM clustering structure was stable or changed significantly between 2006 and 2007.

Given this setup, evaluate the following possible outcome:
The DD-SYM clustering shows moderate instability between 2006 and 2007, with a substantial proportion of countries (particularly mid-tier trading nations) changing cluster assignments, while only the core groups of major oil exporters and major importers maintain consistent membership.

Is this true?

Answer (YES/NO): NO